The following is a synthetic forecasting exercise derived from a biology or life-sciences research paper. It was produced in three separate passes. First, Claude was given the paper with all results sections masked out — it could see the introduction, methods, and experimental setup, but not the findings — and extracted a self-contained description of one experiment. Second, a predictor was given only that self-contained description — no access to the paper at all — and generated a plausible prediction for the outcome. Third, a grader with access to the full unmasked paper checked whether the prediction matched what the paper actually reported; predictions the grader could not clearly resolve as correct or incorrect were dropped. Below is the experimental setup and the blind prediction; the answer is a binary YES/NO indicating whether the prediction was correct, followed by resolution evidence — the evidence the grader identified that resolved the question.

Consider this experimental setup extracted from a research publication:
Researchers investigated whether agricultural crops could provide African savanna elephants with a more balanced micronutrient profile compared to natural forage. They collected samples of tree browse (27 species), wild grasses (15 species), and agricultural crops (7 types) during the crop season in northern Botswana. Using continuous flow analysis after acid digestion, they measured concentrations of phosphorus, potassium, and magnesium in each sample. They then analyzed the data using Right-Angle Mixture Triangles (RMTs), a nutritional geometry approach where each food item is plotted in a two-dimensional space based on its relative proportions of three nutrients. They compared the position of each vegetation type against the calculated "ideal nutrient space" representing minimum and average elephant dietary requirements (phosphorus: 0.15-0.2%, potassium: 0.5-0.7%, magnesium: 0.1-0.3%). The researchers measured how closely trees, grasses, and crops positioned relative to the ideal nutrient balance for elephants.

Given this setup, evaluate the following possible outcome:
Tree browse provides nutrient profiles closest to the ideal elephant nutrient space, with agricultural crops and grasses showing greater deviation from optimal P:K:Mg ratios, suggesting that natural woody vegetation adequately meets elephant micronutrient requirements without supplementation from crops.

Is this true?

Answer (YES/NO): NO